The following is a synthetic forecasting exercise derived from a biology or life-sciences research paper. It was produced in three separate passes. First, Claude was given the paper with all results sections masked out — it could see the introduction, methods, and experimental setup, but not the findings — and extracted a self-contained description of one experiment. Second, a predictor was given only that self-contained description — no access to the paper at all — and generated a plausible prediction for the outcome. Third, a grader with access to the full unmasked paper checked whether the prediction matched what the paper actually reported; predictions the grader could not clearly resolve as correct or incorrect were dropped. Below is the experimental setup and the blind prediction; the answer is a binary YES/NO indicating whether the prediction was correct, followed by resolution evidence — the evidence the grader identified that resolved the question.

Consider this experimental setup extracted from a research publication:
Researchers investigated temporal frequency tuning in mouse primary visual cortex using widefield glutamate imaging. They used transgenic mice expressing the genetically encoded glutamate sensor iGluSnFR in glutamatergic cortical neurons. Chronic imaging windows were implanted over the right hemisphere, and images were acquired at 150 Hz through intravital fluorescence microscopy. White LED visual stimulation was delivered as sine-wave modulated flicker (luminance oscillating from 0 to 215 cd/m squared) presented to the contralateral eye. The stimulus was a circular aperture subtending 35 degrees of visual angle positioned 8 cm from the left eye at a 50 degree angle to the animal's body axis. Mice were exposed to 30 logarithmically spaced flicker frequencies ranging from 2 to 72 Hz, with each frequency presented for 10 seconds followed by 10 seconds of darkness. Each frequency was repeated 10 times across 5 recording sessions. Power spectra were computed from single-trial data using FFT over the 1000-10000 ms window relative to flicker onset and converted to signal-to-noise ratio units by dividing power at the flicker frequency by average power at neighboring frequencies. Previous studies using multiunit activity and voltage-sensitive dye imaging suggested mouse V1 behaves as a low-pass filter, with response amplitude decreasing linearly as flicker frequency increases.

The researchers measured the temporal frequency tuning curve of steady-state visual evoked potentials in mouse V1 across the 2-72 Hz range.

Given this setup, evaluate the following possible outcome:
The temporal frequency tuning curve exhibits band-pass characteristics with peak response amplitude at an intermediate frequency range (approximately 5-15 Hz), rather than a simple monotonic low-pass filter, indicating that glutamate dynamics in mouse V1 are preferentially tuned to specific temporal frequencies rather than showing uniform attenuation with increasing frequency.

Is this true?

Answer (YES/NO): NO